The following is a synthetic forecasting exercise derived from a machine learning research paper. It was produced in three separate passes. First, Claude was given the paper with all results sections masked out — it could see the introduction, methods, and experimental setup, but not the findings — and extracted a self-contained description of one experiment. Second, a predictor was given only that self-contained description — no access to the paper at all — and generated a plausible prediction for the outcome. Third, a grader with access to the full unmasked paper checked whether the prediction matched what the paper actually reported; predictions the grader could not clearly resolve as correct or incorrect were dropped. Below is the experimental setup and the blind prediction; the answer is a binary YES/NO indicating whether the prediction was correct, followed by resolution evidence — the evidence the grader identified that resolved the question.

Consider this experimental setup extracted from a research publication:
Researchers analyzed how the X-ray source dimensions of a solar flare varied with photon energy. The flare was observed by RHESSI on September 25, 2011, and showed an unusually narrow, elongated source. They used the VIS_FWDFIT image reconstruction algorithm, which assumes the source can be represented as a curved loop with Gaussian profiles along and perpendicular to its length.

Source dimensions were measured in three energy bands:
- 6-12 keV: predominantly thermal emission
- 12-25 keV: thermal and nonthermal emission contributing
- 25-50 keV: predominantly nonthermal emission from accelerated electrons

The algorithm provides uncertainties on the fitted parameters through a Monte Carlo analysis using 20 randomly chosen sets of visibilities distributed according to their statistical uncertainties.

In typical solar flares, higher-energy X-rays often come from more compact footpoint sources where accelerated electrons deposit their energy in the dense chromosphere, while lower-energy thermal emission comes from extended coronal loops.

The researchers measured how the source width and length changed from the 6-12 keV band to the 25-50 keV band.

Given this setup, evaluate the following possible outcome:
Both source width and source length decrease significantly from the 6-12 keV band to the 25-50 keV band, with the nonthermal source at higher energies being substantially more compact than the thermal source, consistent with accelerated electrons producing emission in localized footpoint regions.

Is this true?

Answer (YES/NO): NO